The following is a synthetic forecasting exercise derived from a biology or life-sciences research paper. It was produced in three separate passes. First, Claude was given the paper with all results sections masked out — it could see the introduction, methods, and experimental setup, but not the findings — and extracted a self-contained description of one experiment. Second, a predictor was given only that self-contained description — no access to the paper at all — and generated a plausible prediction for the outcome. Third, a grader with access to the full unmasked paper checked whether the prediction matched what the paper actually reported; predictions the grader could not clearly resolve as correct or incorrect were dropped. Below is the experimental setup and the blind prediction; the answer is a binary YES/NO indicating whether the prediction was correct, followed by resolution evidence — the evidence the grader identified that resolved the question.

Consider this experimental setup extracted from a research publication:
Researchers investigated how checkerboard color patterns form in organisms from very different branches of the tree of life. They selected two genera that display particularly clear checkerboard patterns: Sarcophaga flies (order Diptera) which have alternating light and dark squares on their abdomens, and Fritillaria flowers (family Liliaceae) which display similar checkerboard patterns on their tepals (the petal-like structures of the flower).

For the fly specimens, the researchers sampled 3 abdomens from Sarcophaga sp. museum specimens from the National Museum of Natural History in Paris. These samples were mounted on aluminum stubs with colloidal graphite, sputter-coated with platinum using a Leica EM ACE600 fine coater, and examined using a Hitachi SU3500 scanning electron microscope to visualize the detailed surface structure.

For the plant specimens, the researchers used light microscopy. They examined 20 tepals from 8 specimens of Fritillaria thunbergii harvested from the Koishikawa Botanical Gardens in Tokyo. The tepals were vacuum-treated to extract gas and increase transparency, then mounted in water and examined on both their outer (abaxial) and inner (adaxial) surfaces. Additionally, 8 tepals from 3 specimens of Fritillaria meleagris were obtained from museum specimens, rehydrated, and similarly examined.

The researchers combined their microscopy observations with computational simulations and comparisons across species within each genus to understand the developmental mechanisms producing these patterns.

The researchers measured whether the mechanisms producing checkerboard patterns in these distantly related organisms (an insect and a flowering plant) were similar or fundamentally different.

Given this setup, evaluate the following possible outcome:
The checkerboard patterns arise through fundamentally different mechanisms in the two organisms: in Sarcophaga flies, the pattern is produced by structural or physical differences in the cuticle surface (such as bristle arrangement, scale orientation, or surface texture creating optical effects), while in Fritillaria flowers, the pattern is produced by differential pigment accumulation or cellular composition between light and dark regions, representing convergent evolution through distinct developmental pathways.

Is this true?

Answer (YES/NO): YES